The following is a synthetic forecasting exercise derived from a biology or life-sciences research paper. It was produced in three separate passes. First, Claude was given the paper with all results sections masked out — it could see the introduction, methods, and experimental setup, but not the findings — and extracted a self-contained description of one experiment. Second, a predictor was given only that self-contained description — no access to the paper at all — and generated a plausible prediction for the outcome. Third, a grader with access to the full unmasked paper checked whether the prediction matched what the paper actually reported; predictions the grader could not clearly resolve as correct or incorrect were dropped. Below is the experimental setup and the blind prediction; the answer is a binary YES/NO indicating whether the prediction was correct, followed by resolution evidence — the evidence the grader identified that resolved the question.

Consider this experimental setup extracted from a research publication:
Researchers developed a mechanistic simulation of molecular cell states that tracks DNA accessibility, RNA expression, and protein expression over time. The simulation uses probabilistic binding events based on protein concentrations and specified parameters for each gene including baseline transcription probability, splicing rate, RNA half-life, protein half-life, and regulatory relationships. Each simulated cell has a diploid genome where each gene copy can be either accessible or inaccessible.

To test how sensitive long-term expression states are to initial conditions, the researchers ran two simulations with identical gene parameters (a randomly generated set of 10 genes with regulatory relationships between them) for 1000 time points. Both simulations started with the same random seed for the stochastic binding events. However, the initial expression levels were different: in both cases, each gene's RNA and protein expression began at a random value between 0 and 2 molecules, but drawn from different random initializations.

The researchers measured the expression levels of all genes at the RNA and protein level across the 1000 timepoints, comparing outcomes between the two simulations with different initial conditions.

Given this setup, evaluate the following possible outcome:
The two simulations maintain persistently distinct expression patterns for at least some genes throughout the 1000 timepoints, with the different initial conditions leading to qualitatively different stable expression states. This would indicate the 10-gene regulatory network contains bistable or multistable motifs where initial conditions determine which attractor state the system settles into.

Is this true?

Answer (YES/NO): YES